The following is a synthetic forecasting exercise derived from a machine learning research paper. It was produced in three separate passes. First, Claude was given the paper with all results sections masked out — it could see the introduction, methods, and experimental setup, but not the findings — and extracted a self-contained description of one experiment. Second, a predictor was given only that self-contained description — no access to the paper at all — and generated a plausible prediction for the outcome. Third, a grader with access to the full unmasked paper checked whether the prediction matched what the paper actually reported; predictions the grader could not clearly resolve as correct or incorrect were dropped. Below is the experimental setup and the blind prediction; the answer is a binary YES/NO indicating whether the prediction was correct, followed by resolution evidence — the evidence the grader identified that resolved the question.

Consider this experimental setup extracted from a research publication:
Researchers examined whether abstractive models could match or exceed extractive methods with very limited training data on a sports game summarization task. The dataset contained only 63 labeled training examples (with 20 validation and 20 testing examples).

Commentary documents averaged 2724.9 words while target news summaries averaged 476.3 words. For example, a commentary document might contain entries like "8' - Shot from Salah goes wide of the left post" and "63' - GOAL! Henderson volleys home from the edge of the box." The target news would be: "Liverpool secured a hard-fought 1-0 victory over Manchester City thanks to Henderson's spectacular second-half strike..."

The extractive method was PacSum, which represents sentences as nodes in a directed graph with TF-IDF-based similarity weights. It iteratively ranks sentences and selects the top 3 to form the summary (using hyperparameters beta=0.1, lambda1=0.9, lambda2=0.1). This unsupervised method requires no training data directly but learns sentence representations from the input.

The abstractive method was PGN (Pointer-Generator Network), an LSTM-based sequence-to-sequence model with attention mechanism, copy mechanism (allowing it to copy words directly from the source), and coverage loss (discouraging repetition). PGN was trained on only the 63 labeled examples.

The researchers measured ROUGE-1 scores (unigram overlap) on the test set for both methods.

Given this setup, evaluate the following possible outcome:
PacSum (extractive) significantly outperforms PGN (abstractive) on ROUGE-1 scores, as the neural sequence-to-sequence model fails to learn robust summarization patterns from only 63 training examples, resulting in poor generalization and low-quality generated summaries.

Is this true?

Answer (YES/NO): NO